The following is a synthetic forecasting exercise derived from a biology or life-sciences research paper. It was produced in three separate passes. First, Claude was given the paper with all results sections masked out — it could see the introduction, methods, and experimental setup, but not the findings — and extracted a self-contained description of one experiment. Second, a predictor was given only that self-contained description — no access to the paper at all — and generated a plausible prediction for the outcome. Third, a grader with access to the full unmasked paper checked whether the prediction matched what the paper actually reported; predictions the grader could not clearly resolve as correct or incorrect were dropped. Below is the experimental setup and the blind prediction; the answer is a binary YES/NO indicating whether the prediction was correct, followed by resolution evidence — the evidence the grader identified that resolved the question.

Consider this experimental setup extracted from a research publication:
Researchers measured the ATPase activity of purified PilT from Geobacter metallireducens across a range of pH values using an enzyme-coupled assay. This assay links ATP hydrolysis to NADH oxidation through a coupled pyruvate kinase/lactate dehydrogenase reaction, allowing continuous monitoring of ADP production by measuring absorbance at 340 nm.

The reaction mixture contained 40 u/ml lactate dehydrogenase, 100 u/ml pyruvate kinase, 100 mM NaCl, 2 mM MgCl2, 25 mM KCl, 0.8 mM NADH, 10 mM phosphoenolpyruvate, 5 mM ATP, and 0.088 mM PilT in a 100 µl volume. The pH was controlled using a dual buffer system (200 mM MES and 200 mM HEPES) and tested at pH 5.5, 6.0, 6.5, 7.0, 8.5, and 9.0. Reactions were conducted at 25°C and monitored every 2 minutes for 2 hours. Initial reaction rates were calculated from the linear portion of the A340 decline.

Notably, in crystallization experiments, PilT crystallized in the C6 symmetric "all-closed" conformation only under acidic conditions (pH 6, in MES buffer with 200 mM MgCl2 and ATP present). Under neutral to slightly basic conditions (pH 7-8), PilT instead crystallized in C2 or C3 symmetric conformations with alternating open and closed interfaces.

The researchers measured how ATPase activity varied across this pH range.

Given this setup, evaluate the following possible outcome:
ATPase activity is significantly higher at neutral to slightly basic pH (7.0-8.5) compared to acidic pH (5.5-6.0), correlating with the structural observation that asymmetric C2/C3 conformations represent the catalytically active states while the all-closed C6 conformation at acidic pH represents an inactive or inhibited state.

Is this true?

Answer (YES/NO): YES